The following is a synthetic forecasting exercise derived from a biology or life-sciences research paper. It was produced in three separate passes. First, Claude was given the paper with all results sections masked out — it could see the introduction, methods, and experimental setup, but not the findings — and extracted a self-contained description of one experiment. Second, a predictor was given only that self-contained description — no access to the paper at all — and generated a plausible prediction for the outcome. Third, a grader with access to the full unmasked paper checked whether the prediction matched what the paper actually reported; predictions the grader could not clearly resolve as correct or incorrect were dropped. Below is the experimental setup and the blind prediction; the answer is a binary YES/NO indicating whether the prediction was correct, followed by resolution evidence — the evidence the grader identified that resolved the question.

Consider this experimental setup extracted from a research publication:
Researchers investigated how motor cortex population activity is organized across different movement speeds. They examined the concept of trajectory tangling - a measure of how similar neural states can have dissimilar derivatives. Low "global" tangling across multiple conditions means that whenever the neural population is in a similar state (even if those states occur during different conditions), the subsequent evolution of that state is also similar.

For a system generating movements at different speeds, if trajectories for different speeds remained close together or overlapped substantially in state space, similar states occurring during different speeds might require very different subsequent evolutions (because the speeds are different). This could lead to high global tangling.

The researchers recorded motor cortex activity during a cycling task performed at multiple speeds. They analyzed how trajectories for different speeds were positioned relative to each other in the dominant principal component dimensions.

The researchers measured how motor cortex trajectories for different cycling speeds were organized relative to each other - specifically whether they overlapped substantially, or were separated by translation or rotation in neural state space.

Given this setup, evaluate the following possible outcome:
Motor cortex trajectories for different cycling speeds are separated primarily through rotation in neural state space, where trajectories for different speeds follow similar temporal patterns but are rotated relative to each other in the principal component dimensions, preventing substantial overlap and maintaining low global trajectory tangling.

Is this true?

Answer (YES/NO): NO